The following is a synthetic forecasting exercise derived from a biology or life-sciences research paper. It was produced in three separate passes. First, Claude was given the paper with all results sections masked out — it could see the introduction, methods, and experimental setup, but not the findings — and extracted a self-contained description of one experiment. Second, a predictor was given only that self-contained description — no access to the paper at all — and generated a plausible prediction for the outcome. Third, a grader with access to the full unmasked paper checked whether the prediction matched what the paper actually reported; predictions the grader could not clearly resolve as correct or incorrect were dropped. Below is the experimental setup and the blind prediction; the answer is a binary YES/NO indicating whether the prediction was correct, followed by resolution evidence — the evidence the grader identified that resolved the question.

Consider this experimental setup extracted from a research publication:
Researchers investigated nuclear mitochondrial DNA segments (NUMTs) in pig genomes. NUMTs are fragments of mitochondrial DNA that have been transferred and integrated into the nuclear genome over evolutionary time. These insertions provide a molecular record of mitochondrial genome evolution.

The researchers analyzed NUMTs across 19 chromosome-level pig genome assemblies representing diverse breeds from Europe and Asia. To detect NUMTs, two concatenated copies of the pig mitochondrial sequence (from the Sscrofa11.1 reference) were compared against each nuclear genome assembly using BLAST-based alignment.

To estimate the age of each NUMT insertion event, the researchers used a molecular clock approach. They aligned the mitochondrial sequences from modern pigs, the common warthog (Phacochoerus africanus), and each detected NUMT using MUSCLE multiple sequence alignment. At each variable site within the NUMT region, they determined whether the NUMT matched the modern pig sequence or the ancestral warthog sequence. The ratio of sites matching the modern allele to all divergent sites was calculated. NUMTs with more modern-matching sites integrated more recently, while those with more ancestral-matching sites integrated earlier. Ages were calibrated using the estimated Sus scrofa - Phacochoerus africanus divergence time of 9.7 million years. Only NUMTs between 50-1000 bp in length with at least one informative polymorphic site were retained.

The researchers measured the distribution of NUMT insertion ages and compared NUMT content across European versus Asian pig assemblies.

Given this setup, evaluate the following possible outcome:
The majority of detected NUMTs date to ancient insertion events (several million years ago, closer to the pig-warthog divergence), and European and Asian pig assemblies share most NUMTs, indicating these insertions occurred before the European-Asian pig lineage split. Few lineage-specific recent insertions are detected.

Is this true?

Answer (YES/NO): NO